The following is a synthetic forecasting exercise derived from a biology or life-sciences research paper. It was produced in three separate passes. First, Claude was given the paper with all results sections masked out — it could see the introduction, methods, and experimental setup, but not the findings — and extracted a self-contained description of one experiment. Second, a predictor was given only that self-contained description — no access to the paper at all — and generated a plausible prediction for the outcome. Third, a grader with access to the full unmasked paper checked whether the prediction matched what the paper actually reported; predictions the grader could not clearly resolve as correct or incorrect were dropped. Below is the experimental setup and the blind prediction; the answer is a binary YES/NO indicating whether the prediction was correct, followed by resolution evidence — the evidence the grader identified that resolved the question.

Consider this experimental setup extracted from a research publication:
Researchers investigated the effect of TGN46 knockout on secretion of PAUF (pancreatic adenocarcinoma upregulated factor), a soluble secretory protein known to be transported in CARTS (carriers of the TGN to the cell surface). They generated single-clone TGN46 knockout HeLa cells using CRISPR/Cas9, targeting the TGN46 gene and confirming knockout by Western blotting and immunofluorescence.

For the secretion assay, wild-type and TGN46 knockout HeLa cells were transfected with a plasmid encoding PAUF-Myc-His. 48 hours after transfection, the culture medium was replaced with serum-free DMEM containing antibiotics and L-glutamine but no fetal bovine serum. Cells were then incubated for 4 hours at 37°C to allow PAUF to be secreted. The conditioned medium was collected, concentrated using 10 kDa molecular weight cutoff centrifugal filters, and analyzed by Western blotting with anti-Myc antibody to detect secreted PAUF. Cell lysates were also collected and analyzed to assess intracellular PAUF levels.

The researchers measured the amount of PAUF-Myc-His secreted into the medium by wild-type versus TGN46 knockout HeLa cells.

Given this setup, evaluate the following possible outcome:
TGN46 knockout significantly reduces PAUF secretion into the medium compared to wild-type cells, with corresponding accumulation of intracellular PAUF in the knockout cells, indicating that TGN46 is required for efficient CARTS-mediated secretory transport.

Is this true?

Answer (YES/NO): YES